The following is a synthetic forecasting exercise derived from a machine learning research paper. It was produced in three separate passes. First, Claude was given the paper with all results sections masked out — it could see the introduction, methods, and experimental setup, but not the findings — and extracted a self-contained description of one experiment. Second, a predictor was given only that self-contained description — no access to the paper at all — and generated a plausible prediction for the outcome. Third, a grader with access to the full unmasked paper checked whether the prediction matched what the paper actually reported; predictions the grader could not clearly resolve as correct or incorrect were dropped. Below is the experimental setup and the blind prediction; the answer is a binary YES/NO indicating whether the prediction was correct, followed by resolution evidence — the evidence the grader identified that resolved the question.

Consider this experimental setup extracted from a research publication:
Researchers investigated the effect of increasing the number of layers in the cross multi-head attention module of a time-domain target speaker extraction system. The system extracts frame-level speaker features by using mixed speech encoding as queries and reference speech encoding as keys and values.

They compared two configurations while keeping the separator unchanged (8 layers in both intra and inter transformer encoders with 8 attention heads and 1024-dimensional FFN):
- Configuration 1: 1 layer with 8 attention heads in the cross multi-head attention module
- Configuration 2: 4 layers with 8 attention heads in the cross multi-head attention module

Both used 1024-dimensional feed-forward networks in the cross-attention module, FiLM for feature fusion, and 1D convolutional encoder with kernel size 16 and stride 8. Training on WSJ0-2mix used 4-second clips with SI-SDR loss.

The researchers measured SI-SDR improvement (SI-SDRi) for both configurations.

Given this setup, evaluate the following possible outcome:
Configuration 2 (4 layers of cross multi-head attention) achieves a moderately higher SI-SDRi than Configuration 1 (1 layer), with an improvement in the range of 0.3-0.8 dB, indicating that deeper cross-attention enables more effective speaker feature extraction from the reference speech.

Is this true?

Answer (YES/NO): NO